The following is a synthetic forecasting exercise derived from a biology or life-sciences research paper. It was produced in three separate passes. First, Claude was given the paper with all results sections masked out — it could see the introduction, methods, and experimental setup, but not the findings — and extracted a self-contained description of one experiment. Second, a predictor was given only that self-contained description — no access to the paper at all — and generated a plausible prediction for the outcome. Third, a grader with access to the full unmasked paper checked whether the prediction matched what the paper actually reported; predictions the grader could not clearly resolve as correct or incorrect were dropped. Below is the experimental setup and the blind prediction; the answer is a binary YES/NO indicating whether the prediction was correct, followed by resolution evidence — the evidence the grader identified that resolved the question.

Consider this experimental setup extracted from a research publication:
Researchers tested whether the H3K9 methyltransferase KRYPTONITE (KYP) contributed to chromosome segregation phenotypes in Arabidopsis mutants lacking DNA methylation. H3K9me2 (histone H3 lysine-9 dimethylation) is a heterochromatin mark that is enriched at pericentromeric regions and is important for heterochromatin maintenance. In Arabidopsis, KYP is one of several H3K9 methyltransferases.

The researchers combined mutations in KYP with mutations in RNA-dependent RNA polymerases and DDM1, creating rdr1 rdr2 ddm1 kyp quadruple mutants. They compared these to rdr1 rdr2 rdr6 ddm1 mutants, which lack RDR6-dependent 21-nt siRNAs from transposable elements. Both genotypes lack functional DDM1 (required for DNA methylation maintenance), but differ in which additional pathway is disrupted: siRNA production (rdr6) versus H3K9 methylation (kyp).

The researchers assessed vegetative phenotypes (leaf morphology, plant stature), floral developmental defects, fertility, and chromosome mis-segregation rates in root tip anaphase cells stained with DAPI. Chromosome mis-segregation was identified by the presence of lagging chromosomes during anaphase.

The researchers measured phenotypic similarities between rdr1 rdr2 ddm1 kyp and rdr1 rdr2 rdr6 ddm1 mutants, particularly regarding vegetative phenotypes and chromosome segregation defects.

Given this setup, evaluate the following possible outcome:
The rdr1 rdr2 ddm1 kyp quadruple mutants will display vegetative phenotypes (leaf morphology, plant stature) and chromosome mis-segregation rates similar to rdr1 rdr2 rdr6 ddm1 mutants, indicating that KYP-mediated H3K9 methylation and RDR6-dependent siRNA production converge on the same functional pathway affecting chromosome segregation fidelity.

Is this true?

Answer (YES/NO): YES